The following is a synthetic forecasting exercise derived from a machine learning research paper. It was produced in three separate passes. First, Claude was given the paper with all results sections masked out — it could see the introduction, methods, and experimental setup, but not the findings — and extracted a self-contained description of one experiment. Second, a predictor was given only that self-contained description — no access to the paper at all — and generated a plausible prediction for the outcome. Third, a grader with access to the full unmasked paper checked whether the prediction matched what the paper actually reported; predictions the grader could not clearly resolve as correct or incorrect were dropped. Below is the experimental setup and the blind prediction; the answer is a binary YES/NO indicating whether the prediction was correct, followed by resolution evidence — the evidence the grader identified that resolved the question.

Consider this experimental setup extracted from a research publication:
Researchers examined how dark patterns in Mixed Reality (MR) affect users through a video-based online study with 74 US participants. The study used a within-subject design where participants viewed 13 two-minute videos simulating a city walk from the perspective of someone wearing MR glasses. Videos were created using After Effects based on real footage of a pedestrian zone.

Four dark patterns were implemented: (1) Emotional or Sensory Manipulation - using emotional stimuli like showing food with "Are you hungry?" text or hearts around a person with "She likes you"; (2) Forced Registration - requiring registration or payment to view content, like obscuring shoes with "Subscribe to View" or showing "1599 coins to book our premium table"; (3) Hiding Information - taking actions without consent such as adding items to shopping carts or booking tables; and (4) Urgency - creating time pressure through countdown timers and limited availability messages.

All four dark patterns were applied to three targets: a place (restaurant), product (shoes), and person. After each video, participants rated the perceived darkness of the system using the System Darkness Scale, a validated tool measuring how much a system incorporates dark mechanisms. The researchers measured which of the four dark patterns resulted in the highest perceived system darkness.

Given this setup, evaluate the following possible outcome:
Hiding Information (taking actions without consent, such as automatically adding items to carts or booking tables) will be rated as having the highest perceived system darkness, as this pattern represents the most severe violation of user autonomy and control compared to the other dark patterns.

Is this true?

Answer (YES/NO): YES